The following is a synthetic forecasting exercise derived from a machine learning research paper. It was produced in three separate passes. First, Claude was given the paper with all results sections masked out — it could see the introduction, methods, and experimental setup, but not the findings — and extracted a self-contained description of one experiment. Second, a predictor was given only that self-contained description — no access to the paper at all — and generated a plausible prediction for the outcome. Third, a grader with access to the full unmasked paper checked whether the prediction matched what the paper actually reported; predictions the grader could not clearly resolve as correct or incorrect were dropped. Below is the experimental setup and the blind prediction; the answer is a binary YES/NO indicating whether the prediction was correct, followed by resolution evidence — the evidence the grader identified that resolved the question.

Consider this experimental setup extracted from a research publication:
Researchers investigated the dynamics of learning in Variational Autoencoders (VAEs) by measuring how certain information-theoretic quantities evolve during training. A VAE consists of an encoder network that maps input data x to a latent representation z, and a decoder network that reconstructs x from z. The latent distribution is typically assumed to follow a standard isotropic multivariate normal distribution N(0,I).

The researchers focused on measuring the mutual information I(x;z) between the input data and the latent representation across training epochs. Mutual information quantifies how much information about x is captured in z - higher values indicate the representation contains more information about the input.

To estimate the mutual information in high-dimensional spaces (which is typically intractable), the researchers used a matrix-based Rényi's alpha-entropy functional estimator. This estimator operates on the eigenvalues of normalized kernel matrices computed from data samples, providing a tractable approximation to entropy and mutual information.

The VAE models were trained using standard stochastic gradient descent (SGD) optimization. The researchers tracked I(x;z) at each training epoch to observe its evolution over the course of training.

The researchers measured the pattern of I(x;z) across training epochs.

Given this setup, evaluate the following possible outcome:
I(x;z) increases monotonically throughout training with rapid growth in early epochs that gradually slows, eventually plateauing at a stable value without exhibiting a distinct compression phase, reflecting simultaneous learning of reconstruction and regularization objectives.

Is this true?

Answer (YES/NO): NO